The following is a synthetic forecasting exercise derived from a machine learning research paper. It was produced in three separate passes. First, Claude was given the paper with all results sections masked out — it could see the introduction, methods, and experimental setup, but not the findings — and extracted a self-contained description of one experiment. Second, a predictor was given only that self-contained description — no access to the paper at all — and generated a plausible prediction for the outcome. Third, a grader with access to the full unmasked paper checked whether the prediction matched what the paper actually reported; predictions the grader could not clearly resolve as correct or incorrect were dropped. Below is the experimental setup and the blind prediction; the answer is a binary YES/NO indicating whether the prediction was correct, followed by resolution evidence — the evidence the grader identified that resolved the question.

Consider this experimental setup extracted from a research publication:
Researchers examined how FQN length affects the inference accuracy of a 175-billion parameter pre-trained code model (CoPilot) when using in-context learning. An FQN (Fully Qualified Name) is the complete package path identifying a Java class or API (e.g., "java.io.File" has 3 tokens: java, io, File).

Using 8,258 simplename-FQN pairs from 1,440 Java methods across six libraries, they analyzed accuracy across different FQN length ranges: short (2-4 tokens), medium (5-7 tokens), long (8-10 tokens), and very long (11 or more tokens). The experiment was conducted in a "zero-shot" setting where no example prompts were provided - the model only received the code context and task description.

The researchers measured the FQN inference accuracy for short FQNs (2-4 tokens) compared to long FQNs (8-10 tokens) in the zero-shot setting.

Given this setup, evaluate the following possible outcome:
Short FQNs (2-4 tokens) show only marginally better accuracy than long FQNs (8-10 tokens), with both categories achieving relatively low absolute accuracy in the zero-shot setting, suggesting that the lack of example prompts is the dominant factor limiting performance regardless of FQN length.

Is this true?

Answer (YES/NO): NO